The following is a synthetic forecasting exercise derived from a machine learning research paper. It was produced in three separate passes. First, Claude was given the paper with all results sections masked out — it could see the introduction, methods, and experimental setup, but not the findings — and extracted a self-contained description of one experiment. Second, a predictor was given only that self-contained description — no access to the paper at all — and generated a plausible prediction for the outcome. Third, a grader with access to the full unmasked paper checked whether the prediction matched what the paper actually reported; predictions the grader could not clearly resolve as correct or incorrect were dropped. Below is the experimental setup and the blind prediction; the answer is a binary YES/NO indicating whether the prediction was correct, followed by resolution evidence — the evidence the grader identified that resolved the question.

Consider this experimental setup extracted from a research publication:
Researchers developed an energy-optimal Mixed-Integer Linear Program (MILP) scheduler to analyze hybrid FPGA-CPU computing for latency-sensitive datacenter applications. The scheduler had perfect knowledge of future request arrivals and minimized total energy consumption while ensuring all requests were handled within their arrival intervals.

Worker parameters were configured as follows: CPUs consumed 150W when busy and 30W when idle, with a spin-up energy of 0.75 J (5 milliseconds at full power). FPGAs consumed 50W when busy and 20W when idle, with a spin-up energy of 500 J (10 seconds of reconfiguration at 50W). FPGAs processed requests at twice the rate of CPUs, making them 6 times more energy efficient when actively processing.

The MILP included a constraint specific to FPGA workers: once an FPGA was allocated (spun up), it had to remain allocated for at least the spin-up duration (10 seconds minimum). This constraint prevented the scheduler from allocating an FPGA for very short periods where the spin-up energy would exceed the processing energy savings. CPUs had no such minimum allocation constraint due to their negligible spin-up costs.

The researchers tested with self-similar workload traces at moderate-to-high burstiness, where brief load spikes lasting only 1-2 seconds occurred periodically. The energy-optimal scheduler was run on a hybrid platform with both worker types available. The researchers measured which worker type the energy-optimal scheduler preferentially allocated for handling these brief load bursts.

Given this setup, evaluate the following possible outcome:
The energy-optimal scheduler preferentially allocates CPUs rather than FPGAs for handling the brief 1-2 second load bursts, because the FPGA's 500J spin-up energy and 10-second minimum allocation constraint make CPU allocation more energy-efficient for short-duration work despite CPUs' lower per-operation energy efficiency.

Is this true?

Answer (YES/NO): YES